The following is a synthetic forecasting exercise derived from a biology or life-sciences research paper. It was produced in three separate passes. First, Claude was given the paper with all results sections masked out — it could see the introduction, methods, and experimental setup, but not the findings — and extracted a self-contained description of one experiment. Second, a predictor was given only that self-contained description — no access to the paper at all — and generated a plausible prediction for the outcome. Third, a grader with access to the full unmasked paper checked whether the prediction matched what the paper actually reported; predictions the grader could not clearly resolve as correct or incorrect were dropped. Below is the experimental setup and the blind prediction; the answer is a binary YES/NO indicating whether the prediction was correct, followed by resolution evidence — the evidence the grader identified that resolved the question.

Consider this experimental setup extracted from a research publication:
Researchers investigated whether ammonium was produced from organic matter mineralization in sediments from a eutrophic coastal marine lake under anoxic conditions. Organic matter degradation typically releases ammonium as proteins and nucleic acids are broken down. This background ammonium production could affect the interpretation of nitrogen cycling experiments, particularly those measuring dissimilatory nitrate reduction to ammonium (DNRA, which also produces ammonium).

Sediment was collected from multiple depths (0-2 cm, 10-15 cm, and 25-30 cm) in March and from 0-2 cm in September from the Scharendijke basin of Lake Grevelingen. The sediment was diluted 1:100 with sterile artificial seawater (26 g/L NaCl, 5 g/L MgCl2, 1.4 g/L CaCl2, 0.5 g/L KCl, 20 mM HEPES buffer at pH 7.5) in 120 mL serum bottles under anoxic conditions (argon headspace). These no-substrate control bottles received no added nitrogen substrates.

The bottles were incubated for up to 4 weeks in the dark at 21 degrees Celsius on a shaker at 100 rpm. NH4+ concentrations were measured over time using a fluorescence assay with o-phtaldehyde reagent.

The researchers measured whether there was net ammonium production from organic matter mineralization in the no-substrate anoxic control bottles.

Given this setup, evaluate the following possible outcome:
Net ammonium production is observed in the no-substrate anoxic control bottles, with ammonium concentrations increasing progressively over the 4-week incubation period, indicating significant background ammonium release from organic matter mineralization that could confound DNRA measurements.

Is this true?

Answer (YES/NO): NO